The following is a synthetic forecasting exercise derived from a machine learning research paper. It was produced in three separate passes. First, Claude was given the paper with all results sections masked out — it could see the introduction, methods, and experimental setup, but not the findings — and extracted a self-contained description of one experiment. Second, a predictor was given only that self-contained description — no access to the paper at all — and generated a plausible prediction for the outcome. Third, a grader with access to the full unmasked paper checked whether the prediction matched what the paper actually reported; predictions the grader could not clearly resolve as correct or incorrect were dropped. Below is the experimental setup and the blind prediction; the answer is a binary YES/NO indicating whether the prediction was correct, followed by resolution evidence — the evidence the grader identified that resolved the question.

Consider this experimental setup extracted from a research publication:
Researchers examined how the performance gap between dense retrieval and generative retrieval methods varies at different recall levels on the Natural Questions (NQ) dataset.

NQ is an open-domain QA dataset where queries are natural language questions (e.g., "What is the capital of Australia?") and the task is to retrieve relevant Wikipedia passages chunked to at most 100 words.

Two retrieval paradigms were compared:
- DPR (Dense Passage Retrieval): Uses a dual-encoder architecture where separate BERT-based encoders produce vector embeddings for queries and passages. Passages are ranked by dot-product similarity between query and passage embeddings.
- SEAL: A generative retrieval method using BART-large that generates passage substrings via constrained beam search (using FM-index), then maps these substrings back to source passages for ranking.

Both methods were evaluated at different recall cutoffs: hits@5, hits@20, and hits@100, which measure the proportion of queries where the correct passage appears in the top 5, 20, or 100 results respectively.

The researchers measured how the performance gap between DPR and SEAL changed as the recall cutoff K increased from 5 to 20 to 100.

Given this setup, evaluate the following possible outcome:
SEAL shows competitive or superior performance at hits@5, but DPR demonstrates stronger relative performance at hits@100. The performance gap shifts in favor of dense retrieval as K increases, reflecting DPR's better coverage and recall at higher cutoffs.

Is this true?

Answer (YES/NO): NO